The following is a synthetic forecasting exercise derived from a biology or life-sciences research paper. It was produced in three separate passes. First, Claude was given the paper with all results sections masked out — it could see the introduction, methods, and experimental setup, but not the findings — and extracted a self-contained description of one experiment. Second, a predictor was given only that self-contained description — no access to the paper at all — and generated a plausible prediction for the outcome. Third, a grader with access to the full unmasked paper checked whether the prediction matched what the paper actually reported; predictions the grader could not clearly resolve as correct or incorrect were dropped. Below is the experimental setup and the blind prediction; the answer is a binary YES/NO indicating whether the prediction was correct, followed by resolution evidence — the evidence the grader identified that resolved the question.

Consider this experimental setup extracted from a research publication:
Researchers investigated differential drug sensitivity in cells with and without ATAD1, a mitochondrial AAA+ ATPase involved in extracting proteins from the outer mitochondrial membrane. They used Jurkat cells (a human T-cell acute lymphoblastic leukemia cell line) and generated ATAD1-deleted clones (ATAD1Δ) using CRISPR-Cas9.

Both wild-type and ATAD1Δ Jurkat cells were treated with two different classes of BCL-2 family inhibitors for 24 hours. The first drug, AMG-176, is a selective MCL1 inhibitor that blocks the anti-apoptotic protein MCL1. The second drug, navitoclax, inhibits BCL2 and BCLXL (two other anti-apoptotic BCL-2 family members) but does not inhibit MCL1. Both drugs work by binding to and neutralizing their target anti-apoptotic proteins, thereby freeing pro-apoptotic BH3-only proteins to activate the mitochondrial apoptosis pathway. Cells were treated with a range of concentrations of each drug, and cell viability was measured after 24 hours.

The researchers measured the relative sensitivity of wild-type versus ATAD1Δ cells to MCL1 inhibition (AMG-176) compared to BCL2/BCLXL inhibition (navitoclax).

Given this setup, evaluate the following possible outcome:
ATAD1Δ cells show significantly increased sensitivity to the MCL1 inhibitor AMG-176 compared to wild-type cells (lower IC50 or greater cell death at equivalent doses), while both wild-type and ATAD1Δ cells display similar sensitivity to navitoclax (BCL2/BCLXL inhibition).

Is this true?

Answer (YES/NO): YES